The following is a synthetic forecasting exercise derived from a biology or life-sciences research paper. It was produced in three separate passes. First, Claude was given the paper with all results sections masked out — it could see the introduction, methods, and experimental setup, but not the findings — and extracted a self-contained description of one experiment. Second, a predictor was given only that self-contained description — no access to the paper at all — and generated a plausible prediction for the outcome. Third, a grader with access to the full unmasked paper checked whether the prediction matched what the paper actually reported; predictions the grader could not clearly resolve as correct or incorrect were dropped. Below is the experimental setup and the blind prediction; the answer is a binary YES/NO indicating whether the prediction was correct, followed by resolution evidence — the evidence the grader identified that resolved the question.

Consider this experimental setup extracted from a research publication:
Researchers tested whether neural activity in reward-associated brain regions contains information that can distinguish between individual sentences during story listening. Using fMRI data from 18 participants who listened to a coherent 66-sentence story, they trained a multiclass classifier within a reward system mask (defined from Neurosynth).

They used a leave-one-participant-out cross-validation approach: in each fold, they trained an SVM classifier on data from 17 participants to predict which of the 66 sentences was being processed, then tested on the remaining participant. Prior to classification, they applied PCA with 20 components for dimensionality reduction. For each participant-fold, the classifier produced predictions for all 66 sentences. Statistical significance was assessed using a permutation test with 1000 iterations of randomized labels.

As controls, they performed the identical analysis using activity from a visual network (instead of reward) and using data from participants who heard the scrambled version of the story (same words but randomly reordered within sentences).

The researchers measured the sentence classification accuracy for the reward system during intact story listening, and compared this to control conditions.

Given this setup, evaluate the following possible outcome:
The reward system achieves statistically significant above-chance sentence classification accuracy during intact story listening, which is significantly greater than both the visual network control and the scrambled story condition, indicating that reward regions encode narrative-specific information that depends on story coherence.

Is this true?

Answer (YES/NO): NO